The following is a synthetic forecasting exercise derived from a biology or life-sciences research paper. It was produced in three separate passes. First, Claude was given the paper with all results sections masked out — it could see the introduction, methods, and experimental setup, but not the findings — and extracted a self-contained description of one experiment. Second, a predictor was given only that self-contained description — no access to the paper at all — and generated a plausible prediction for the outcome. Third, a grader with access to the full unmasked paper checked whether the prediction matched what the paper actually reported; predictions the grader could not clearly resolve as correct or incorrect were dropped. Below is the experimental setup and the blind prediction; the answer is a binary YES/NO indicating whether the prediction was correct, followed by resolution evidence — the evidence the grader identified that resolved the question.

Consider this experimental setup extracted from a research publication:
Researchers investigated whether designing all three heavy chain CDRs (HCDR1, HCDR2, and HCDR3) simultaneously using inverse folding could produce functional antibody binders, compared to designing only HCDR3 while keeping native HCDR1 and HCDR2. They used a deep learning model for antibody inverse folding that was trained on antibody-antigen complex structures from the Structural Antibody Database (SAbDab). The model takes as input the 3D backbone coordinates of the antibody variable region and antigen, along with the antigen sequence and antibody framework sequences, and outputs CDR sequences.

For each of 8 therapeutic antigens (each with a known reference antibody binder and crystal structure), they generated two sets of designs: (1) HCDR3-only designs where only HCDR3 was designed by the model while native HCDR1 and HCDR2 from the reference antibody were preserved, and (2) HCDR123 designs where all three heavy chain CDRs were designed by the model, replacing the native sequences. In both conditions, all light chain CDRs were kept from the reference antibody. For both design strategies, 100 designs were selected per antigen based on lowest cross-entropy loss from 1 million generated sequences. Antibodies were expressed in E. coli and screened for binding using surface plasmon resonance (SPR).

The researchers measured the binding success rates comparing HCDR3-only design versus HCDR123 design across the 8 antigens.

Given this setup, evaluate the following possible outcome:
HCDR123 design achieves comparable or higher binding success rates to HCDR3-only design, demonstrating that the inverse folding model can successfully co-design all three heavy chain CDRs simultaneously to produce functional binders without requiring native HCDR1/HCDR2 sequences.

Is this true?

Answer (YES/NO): NO